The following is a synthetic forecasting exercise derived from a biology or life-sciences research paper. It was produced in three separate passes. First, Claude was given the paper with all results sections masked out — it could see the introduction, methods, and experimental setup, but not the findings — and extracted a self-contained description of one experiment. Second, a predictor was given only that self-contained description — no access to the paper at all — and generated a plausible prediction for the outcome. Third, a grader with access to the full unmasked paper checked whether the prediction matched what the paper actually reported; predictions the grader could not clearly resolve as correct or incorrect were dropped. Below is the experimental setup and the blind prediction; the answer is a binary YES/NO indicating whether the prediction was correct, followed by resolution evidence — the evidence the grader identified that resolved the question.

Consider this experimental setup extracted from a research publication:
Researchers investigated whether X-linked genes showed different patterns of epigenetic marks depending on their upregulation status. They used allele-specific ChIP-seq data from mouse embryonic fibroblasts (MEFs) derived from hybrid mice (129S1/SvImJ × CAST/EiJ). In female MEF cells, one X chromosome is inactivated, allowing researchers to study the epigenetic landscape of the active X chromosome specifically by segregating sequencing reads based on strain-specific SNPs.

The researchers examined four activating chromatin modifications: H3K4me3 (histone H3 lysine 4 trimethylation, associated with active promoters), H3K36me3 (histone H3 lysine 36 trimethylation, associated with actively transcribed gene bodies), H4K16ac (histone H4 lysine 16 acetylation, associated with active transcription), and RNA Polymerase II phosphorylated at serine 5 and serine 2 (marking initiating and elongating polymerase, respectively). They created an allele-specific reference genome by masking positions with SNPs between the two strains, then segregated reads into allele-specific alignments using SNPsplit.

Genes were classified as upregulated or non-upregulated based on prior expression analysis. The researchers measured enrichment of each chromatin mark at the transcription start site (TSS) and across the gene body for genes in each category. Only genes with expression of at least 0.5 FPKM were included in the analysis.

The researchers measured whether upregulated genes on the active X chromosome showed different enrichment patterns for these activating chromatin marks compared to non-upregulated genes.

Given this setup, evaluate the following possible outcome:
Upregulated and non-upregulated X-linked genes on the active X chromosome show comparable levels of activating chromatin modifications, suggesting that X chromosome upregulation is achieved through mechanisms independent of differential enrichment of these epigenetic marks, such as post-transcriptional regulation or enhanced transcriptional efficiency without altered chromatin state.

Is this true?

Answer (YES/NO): NO